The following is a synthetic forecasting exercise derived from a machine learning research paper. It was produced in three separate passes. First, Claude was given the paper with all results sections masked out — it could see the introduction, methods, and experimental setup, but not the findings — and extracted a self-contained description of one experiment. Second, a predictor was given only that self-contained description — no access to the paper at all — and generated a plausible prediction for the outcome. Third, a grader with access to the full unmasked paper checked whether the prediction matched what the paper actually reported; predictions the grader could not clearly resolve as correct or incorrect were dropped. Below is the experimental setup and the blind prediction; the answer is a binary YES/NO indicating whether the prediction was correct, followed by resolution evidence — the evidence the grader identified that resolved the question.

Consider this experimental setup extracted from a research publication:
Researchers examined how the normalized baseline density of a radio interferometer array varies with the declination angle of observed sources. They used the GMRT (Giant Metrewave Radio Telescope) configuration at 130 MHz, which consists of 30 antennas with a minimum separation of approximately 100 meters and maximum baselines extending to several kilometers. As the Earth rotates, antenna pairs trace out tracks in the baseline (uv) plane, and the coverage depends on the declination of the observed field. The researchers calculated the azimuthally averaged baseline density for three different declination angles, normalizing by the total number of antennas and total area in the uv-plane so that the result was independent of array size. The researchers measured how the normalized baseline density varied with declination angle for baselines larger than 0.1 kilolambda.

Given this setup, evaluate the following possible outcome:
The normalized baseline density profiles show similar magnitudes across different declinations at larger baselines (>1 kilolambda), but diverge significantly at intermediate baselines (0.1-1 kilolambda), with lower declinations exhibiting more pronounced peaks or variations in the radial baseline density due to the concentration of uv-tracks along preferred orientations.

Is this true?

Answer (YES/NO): NO